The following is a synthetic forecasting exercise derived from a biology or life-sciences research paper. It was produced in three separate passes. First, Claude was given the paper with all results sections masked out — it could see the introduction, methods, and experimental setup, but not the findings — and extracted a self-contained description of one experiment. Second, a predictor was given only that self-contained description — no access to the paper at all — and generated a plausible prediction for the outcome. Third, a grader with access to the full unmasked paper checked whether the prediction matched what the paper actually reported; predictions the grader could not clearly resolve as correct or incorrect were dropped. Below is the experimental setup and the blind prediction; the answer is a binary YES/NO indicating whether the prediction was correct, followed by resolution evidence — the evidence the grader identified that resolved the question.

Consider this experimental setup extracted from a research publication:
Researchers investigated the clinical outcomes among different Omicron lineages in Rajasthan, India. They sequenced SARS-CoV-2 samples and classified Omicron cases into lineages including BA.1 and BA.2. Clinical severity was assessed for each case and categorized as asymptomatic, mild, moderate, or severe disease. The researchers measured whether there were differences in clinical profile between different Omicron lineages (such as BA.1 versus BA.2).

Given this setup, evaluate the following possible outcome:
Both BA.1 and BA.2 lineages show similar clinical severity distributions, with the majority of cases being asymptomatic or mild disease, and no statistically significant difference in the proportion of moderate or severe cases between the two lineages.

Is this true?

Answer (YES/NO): YES